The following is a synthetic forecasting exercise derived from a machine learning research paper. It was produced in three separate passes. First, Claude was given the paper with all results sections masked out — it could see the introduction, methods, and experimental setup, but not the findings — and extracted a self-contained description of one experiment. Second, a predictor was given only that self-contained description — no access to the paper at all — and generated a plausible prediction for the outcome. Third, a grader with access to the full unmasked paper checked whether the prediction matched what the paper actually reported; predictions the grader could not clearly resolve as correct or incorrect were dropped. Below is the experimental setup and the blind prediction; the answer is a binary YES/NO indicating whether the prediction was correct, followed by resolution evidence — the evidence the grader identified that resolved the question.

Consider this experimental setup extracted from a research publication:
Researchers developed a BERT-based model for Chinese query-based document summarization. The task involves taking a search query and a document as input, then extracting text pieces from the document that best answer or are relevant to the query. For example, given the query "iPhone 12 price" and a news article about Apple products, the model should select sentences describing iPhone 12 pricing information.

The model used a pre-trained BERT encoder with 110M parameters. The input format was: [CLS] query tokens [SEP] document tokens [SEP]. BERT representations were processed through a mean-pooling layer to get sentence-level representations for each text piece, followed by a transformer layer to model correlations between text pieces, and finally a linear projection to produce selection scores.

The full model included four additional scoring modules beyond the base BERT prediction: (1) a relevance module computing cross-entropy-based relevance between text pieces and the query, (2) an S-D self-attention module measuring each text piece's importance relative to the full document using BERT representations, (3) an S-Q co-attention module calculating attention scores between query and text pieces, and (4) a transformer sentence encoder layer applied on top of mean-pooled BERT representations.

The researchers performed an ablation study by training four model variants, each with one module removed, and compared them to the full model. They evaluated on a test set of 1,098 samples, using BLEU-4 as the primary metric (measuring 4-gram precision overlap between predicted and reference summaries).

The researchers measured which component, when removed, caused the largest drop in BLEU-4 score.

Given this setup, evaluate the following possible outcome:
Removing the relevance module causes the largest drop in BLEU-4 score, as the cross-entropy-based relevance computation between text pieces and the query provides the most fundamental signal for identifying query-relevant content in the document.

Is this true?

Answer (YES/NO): YES